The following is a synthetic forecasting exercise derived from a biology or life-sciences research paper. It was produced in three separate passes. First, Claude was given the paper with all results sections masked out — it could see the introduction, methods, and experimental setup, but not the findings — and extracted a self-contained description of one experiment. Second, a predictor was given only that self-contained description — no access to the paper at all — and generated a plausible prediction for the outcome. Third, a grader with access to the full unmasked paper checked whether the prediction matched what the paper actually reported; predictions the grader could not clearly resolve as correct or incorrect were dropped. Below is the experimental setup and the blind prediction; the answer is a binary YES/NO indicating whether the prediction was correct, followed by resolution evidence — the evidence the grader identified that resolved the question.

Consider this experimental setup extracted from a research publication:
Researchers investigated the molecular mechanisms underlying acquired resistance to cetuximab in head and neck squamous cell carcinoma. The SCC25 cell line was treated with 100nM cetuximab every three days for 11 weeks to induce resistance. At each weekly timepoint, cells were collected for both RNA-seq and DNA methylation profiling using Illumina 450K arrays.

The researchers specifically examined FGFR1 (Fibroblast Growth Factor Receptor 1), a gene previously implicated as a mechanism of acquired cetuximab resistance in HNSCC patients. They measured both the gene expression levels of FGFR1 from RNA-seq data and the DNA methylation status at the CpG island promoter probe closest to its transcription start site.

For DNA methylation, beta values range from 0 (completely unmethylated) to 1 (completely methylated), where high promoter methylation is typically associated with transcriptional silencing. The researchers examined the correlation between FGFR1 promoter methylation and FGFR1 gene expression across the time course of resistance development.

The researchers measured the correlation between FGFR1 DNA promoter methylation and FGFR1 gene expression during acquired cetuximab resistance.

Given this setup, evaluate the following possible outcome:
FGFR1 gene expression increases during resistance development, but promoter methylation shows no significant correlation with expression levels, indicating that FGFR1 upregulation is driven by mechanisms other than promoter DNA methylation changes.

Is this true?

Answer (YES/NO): NO